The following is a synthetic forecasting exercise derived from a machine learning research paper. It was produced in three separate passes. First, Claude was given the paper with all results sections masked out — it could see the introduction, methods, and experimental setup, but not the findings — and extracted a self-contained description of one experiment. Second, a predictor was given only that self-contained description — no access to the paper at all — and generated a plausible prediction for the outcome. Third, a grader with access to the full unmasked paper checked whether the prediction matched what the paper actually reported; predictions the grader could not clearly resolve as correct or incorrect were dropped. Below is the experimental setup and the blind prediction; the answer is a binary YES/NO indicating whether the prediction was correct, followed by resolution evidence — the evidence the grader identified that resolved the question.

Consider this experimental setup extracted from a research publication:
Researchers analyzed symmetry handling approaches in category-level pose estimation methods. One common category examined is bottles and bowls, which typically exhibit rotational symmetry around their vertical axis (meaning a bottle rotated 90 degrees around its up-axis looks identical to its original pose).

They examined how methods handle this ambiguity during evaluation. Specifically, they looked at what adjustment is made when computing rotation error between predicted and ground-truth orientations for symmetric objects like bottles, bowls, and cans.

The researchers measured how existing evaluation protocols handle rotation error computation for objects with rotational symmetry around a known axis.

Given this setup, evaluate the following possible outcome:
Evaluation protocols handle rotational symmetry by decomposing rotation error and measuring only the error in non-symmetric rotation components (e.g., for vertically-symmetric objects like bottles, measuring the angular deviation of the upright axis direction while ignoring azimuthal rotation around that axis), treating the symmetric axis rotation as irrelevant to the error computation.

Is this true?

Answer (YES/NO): YES